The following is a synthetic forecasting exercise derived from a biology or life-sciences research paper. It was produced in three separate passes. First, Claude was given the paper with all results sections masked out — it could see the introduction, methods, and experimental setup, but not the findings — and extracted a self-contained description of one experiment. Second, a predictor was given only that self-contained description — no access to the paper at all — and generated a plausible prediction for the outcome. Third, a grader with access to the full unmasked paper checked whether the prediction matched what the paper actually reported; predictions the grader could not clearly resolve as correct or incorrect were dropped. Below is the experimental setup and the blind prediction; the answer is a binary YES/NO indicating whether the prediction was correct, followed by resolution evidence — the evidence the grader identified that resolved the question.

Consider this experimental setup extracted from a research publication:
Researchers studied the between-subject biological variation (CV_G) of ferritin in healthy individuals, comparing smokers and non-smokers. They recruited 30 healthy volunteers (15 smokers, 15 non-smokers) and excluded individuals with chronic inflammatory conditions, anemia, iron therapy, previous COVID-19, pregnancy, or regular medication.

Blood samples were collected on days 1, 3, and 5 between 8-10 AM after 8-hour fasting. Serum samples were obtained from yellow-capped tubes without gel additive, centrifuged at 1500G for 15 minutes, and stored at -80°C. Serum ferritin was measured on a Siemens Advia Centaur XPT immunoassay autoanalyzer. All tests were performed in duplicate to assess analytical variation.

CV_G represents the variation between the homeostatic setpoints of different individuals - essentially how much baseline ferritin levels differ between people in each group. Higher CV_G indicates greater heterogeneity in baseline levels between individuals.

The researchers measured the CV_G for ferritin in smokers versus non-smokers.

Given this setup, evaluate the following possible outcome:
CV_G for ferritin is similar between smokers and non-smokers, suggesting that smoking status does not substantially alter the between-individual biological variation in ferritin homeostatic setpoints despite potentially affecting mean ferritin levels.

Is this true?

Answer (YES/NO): NO